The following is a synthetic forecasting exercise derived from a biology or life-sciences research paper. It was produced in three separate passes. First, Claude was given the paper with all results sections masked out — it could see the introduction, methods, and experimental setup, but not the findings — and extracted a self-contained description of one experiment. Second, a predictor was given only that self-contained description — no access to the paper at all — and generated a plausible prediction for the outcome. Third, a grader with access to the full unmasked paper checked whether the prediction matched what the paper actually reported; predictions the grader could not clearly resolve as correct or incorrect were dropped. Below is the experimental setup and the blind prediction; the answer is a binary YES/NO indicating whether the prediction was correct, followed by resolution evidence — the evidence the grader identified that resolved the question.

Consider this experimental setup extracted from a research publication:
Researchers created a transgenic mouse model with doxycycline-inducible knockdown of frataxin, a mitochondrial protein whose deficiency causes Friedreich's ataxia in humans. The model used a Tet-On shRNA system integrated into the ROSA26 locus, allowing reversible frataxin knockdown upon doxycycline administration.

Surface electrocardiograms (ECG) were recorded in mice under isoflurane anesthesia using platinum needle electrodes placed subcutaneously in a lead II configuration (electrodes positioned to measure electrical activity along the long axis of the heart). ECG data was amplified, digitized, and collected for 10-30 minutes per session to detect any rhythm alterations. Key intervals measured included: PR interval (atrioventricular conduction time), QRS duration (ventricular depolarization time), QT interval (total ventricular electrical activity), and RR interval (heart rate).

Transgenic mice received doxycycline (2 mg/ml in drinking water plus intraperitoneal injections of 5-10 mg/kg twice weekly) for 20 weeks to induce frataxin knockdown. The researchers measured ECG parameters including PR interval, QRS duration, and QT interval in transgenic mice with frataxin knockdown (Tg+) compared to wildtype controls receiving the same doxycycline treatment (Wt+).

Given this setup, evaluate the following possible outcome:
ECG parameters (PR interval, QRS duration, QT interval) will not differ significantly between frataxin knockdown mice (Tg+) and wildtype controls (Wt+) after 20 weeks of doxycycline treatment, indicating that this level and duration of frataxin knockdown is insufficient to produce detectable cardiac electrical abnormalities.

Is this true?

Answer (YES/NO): NO